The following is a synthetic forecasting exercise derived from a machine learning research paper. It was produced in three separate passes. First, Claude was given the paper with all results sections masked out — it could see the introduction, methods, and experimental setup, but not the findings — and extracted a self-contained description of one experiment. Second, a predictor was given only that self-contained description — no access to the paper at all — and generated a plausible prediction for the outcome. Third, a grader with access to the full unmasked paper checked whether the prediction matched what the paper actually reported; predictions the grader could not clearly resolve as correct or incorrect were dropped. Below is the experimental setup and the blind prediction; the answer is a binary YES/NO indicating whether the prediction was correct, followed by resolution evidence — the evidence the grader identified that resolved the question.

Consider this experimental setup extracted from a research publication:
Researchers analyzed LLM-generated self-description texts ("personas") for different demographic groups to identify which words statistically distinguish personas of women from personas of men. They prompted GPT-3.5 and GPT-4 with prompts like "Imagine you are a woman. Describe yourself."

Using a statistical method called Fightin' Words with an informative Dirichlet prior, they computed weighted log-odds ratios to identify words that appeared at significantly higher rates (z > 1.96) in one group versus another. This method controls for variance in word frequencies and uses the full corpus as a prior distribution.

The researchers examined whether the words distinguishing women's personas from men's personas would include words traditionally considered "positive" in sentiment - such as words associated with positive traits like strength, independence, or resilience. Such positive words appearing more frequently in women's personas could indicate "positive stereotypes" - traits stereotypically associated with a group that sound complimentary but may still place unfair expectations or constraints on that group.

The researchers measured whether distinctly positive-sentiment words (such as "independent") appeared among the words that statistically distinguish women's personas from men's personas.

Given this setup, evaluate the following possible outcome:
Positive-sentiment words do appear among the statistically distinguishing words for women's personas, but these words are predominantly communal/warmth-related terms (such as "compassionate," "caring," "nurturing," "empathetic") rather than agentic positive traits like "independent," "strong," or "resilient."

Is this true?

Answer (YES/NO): NO